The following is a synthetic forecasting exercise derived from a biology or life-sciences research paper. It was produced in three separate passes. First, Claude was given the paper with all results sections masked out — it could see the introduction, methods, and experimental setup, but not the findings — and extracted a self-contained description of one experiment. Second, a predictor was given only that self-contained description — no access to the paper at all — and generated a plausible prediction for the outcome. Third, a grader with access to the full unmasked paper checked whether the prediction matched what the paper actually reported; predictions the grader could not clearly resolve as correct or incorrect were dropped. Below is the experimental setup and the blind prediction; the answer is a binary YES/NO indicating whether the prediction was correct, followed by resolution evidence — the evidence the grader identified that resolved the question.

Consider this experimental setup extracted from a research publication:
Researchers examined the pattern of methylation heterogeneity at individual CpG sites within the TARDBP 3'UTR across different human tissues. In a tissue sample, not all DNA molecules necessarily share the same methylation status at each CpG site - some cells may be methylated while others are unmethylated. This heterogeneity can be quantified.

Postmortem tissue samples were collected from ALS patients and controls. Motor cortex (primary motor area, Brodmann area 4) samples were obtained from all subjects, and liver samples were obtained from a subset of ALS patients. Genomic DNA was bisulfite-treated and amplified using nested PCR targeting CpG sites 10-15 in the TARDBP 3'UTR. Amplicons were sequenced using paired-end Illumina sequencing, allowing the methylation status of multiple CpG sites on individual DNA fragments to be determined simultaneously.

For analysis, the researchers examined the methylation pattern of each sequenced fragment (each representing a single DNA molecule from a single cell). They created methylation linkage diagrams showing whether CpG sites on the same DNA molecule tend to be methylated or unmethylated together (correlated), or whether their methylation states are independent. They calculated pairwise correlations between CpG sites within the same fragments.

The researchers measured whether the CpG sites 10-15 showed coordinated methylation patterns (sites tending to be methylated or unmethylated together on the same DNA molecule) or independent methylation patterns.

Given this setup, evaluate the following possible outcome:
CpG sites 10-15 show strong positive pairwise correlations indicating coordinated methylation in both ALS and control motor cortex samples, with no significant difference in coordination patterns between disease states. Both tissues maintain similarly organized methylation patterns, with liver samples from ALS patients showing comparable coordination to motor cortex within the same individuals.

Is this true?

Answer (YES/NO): NO